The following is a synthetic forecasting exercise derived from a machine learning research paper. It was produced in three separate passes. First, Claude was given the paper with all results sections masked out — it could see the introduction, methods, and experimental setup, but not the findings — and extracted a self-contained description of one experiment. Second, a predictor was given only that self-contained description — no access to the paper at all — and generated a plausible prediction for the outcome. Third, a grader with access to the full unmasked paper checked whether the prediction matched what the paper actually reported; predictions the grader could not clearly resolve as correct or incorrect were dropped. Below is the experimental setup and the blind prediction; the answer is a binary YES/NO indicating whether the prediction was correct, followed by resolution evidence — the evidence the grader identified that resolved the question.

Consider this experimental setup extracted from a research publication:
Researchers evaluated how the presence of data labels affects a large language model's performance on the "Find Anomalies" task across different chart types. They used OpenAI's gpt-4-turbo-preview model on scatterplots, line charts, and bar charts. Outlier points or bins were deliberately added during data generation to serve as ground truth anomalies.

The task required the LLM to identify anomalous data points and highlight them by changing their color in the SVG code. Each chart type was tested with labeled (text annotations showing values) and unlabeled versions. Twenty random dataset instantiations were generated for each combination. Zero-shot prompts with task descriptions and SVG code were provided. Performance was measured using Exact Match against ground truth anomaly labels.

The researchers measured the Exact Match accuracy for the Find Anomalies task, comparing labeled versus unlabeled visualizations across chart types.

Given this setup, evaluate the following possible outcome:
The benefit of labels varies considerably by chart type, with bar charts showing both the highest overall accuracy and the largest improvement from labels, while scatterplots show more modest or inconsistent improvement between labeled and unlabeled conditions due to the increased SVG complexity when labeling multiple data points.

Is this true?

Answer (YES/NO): NO